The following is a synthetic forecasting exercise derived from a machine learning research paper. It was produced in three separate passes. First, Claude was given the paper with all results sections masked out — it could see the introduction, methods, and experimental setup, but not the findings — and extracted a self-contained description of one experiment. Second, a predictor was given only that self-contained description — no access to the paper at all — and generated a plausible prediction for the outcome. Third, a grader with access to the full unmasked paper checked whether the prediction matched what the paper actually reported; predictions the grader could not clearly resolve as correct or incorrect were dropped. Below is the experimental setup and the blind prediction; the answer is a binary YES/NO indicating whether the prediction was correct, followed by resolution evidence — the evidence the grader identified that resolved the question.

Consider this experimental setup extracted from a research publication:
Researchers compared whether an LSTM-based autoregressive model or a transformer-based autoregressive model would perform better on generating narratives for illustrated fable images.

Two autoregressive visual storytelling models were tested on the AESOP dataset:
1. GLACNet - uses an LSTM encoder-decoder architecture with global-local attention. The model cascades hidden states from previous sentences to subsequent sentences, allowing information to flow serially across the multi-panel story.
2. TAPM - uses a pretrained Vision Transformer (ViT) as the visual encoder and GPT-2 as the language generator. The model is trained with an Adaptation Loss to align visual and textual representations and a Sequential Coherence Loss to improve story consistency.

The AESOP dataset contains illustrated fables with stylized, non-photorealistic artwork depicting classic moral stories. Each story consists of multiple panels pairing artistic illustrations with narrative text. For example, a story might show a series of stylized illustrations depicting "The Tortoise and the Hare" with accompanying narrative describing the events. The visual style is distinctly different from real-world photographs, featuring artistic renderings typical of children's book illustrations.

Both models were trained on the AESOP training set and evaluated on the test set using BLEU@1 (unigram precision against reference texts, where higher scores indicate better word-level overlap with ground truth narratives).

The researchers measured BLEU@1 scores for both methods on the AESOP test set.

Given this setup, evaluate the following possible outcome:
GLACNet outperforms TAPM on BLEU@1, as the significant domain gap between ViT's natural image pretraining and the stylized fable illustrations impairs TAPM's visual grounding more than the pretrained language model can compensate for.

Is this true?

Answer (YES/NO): NO